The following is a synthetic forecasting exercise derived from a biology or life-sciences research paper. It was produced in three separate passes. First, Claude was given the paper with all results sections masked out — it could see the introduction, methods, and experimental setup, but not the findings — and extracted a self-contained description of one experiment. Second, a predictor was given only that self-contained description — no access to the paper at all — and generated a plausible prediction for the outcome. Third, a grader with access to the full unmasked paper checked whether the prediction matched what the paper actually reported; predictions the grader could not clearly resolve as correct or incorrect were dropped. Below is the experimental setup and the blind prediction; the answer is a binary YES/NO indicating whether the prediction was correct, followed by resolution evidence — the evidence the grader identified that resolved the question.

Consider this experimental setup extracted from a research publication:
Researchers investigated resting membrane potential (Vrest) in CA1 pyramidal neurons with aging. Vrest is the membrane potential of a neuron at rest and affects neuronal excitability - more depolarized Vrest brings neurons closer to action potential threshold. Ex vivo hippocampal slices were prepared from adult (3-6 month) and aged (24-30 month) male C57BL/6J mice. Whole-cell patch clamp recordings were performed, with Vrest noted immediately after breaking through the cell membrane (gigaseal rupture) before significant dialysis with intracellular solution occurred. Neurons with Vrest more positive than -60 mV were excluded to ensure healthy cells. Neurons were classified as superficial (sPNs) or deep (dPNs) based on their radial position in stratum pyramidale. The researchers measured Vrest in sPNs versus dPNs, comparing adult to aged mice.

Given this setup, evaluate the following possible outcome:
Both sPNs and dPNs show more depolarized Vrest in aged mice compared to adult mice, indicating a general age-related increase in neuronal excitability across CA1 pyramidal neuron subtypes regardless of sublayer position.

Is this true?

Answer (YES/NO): NO